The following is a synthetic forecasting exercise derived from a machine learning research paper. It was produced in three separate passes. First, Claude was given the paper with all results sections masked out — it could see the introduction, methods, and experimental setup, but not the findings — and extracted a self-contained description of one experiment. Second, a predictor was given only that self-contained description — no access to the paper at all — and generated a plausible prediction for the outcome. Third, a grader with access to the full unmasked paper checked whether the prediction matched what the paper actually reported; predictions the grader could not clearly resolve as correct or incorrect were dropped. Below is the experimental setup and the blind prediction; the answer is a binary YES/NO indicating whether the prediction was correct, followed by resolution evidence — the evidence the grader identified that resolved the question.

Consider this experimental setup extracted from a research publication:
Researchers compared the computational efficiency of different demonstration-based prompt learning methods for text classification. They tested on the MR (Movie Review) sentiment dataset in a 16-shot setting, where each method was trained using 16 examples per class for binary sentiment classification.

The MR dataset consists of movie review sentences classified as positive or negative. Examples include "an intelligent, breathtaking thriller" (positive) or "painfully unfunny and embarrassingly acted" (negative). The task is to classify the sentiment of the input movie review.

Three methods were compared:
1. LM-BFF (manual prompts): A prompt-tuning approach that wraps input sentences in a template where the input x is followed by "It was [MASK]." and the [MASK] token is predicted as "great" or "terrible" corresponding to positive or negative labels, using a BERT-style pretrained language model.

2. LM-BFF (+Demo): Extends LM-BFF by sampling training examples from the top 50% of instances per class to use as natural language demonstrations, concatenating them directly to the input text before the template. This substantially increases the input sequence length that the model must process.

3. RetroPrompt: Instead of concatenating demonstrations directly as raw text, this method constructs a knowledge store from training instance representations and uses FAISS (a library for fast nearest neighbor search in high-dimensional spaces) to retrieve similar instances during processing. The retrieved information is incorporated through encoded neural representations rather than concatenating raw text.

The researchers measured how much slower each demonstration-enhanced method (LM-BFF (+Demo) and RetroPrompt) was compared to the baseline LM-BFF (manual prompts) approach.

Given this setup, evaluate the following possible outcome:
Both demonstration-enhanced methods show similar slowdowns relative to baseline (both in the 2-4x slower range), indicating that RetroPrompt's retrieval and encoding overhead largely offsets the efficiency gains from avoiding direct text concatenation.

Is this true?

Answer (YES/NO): NO